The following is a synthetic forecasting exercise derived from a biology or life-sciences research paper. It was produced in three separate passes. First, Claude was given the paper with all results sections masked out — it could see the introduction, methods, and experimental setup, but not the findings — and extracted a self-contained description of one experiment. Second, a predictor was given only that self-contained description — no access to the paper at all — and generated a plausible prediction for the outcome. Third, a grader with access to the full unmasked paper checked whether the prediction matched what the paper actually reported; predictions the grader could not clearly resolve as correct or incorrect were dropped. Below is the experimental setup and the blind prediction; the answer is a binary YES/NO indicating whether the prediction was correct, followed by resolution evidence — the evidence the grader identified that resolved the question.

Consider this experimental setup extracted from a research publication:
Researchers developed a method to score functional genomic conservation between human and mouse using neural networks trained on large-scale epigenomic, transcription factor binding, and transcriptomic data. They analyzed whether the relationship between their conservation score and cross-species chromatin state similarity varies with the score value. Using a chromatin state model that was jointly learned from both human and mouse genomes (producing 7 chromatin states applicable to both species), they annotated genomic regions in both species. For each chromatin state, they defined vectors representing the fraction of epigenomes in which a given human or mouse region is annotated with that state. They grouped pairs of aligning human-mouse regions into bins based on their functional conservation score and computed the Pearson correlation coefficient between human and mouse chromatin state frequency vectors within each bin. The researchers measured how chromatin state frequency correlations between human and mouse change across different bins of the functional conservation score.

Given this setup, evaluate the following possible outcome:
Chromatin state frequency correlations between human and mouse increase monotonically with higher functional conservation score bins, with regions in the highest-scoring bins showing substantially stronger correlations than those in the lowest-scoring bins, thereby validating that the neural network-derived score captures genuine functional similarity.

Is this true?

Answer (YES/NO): YES